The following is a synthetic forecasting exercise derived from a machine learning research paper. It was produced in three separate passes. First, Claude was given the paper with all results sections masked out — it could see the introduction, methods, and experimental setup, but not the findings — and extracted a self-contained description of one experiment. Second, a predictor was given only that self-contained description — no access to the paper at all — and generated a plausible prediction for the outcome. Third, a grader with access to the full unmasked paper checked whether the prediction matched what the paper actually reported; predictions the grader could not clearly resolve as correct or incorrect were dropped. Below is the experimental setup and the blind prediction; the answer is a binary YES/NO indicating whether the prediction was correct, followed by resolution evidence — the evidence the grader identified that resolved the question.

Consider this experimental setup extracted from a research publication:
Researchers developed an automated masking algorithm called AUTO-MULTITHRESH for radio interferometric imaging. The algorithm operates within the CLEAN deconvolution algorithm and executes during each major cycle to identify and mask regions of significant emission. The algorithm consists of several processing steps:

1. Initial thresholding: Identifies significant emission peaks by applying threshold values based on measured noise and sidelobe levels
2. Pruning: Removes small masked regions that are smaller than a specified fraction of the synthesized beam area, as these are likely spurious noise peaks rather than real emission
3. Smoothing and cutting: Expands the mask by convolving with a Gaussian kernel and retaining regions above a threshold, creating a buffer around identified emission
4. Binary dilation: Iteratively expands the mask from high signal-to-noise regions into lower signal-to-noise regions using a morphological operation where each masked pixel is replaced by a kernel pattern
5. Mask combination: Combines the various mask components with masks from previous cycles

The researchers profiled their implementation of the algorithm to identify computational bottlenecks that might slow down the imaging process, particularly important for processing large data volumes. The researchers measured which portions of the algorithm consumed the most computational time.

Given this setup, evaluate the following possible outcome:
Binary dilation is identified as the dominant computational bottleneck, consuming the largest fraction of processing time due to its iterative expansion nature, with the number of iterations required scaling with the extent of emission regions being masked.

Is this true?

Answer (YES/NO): NO